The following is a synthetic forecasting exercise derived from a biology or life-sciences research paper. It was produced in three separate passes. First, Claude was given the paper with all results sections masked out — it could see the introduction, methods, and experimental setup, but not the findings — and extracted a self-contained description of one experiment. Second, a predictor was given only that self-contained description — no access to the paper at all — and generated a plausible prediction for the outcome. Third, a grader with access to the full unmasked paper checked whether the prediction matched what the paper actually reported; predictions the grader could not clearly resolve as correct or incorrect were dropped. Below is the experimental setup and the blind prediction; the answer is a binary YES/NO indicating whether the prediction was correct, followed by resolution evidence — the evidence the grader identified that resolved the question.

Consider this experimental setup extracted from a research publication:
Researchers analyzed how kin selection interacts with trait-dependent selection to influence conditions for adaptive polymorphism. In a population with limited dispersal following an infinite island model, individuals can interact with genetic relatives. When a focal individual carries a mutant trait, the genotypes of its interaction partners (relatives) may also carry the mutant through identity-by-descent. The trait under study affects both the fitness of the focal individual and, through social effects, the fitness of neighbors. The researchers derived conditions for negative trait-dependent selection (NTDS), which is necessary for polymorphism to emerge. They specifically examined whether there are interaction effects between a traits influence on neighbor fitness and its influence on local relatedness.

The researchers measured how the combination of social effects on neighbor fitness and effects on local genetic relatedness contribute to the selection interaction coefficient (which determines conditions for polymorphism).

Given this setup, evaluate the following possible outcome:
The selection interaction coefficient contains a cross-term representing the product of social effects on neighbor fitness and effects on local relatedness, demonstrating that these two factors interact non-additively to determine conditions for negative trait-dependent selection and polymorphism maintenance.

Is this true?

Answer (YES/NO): YES